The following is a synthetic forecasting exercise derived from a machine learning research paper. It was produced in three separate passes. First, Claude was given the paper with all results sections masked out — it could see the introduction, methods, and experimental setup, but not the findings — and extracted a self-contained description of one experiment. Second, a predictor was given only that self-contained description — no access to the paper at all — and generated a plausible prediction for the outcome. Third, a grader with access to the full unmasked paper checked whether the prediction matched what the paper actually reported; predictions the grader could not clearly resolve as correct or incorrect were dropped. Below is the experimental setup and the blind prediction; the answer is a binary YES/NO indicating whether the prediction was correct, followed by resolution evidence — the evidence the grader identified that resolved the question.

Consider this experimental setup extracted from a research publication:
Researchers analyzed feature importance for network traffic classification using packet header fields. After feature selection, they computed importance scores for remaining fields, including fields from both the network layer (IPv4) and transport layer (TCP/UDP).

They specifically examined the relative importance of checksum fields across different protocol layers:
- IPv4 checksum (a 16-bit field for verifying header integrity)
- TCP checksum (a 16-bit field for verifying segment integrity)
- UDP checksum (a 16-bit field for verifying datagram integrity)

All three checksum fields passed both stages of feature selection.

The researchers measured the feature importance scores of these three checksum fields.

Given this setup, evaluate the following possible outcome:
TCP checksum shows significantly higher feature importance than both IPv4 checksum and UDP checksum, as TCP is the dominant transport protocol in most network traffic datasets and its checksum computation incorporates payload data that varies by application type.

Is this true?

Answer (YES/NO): NO